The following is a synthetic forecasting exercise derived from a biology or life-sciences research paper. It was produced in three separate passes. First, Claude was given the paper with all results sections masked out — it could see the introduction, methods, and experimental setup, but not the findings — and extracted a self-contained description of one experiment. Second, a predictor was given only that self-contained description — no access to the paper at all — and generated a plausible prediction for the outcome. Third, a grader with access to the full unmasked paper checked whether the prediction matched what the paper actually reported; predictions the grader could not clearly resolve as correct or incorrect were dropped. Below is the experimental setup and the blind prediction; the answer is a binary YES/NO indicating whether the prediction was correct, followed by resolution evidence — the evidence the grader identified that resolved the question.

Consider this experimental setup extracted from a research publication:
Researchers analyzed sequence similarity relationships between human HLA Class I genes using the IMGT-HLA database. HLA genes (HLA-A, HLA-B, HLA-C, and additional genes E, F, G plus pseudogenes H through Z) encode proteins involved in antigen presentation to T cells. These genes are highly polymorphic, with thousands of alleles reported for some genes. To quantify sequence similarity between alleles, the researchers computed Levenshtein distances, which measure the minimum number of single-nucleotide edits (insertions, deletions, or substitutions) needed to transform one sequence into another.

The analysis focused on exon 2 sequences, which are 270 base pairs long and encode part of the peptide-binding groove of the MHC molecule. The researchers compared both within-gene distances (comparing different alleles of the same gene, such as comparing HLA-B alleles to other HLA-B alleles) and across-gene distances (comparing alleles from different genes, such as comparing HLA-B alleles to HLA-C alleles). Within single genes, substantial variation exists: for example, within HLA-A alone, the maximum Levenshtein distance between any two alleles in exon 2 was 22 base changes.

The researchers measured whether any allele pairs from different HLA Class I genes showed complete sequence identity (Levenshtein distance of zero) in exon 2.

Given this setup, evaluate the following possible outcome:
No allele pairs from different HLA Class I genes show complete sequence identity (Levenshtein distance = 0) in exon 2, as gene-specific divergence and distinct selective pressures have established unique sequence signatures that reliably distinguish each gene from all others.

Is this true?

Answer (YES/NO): NO